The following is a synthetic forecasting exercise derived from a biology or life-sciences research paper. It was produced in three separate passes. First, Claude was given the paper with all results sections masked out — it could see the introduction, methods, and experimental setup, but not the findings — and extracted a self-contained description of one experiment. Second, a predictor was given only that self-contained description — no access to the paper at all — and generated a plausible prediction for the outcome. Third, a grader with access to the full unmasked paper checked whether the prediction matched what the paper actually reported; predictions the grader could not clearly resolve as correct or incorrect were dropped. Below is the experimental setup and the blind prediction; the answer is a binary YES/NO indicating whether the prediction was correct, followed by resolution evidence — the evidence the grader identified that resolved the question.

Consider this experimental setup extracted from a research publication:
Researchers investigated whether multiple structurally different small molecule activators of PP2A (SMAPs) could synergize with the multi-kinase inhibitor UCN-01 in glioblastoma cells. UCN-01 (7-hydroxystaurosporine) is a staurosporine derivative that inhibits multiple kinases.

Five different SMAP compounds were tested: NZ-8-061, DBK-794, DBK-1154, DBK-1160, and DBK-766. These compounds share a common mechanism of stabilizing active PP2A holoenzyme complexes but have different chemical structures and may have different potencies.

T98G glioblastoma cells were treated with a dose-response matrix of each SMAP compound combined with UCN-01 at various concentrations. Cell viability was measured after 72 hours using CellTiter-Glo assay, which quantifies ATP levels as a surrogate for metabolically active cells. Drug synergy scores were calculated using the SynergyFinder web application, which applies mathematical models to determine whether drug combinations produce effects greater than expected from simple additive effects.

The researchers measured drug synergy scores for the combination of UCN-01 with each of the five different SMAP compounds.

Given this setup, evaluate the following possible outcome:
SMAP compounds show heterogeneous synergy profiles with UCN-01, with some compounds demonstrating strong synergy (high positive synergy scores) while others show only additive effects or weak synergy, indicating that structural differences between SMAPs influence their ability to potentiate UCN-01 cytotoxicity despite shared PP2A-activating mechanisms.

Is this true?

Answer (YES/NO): NO